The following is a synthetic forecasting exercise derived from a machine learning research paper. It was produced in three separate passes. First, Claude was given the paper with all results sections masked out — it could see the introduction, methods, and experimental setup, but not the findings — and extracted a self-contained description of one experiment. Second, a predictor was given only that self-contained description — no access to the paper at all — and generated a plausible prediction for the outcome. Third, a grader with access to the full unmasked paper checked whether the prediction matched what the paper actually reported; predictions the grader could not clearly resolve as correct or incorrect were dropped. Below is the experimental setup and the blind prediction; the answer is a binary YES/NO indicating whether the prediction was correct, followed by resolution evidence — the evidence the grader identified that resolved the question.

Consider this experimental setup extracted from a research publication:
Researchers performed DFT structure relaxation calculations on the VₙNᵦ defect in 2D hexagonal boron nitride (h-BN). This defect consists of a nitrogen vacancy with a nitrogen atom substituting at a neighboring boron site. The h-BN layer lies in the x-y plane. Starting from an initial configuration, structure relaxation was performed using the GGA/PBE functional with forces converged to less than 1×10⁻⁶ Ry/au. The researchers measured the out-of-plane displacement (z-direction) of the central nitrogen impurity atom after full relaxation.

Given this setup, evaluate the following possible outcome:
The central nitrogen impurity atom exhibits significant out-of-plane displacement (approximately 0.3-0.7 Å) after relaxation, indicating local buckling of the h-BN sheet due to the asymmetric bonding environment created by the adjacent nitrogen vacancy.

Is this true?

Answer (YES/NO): YES